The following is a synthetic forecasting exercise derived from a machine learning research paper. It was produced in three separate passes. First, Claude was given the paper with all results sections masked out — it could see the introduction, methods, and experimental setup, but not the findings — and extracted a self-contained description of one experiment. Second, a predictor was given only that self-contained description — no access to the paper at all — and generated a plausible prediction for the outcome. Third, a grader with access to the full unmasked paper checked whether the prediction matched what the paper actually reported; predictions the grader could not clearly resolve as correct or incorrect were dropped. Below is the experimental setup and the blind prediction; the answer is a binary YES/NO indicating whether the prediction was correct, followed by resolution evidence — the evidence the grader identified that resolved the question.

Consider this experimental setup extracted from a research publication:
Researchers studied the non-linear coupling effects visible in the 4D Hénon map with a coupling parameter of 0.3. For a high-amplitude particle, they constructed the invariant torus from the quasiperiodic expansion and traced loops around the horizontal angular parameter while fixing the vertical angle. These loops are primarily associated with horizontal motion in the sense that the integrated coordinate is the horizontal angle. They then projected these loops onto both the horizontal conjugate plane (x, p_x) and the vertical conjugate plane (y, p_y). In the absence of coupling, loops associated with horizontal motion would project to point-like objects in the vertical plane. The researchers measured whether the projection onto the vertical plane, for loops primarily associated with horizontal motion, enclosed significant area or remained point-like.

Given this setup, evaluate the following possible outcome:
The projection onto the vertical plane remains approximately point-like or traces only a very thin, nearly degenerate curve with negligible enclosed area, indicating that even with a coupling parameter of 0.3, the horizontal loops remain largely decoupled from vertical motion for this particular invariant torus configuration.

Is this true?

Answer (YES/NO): NO